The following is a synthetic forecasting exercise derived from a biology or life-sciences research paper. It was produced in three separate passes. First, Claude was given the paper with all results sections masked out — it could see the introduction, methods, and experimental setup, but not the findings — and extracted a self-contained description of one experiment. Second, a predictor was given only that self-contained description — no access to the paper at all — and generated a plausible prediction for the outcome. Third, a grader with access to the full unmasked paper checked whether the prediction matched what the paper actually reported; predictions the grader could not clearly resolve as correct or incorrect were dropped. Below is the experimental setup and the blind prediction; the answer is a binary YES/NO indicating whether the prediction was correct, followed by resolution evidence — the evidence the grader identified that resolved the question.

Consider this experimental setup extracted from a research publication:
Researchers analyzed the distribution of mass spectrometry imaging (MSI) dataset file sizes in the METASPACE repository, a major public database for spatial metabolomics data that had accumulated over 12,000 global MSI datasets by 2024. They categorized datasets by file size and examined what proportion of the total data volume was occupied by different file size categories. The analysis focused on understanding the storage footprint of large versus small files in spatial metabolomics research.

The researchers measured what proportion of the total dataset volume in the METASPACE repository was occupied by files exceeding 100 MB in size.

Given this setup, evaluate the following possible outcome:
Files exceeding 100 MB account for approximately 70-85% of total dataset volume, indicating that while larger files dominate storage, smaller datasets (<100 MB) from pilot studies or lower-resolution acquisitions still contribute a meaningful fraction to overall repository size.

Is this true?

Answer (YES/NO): NO